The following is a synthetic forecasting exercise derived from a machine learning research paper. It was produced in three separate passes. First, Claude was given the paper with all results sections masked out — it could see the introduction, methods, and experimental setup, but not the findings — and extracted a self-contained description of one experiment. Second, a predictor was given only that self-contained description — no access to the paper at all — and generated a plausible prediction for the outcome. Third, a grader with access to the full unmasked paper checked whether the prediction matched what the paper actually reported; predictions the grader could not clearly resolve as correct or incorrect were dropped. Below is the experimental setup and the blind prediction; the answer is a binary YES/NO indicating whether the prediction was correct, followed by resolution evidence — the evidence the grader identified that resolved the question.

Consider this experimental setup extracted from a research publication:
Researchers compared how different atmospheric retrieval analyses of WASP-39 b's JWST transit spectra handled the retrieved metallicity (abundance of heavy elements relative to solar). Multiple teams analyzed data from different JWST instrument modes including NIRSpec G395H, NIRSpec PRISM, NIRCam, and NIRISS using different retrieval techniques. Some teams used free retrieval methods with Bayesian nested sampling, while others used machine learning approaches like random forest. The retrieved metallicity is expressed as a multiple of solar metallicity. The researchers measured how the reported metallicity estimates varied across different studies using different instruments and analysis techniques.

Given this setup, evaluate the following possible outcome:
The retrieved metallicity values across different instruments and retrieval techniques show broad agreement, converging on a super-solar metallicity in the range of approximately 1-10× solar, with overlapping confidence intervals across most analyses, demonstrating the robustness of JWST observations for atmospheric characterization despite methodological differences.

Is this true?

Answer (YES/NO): NO